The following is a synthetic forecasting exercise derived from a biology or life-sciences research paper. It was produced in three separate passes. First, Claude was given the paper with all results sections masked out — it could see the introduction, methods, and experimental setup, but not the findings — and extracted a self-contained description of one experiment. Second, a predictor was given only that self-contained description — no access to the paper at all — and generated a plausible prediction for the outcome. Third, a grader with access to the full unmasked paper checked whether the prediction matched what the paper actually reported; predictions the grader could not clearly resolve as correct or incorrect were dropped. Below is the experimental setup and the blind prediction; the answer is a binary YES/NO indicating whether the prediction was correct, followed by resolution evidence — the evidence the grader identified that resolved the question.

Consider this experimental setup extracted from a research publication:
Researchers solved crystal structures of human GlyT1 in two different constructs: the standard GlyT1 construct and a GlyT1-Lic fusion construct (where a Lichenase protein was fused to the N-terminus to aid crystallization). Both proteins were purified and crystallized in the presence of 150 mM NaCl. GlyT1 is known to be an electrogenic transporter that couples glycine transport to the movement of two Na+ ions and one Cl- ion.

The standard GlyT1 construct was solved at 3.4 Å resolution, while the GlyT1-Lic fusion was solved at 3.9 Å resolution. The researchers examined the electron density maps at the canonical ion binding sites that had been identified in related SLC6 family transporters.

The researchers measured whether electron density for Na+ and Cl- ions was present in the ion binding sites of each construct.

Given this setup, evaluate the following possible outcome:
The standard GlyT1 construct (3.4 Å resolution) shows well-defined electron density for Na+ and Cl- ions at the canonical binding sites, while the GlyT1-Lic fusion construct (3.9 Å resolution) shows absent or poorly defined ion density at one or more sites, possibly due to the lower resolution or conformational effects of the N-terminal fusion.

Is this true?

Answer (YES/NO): NO